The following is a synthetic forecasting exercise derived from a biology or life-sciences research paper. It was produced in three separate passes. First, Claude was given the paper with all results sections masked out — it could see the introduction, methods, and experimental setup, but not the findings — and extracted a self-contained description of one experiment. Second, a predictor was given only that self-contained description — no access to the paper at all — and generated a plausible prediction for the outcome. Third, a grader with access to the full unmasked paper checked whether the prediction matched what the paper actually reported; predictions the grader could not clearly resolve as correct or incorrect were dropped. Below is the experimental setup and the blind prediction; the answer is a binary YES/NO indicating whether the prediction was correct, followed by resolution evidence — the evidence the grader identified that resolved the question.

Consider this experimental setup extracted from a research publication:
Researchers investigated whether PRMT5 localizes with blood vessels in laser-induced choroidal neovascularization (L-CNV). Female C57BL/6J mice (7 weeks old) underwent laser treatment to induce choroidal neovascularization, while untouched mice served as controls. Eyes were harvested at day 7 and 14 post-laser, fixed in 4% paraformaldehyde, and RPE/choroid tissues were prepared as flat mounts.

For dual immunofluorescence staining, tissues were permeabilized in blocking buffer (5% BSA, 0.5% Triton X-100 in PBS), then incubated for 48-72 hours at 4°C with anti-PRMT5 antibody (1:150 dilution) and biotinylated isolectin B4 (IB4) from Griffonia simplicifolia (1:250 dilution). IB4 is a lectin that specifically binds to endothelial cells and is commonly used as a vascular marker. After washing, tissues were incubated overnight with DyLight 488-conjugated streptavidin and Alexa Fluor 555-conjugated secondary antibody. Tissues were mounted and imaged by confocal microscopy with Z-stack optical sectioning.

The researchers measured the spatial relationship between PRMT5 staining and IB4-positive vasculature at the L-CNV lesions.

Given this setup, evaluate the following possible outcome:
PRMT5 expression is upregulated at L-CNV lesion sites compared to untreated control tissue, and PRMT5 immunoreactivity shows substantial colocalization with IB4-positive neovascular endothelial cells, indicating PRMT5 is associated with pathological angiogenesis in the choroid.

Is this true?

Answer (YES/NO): NO